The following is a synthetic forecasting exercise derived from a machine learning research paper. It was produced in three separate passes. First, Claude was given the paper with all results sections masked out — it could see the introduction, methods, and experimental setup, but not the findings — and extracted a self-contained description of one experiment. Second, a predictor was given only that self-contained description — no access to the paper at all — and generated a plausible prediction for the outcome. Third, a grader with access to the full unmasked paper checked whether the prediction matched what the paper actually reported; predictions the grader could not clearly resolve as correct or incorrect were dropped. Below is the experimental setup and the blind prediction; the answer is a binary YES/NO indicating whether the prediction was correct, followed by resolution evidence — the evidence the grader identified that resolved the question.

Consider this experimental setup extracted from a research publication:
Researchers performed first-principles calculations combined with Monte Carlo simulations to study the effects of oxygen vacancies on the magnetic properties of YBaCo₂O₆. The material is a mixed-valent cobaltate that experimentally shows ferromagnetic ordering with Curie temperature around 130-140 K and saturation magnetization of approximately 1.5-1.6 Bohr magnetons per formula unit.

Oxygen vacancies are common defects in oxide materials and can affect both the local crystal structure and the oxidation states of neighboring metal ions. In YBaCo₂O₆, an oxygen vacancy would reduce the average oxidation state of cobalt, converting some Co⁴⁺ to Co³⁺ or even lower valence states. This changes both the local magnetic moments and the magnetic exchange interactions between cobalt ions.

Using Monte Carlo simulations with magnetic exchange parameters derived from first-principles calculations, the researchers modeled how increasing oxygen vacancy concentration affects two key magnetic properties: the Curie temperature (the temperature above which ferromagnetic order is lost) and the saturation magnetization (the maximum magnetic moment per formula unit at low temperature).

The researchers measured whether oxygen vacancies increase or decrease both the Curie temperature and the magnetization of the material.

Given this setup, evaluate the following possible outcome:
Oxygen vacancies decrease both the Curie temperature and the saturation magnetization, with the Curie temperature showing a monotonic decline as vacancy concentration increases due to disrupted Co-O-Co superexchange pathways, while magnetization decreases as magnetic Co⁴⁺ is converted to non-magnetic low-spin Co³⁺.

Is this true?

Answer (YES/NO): NO